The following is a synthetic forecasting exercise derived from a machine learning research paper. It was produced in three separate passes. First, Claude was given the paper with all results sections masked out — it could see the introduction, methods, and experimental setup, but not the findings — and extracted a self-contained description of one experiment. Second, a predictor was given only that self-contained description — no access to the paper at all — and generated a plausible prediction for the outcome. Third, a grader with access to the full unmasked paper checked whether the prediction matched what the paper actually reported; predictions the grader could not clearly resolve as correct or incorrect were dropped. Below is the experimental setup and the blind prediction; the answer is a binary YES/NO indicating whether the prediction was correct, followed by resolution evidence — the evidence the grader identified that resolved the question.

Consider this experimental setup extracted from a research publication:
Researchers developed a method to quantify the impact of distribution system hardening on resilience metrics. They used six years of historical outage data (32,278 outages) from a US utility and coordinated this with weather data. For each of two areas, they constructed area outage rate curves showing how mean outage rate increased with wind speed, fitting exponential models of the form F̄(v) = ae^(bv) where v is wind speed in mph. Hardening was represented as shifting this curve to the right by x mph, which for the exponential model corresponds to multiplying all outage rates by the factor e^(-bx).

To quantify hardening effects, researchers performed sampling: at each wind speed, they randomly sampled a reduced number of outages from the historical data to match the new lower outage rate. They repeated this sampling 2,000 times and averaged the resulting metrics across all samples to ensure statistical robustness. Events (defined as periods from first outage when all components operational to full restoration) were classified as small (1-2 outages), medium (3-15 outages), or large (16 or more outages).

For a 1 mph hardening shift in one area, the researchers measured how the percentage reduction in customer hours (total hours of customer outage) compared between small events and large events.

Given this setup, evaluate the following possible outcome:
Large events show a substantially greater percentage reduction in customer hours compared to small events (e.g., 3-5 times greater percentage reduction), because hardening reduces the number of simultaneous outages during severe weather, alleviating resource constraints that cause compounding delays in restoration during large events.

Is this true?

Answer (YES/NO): NO